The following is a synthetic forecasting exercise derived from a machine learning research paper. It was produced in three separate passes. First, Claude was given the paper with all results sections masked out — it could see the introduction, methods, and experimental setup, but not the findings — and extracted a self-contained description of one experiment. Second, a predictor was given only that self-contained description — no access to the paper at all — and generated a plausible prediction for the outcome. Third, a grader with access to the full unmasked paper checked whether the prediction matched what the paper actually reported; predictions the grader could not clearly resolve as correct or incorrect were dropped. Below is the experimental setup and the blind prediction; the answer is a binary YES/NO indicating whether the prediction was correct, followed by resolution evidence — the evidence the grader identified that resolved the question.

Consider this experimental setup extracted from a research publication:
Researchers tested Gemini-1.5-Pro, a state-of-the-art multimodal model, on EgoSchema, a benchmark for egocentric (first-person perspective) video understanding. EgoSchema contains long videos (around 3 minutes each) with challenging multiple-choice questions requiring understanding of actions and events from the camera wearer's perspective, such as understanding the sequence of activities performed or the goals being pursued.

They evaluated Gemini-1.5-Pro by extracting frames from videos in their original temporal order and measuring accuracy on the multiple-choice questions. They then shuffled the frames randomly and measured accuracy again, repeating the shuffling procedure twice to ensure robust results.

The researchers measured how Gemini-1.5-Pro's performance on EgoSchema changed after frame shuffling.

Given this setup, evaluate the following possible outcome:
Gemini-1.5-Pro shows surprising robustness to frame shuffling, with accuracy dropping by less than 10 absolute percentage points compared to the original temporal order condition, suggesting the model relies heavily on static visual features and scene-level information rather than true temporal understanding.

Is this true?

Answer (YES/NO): YES